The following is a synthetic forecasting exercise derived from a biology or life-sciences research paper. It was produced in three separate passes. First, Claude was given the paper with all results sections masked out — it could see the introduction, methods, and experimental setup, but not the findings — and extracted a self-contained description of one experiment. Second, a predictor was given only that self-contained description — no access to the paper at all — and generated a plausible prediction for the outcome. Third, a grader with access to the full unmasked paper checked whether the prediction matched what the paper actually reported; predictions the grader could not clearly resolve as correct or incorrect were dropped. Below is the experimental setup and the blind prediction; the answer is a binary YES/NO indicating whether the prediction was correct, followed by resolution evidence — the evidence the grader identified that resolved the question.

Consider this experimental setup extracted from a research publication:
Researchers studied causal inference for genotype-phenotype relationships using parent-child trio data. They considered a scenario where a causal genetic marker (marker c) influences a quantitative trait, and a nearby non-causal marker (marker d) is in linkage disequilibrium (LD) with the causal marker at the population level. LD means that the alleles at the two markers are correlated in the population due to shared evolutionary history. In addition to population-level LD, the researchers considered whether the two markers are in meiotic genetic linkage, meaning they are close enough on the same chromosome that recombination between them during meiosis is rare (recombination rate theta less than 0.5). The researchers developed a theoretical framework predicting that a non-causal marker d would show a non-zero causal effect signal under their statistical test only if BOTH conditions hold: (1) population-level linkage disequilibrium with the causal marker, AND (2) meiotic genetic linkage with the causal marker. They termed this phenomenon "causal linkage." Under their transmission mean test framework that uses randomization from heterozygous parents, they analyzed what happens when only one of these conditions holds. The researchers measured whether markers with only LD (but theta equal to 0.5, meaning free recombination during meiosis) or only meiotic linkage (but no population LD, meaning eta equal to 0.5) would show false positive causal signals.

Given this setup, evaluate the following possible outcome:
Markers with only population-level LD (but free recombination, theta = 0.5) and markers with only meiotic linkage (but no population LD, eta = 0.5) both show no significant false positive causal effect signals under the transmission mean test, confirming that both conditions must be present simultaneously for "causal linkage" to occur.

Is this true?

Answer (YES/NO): YES